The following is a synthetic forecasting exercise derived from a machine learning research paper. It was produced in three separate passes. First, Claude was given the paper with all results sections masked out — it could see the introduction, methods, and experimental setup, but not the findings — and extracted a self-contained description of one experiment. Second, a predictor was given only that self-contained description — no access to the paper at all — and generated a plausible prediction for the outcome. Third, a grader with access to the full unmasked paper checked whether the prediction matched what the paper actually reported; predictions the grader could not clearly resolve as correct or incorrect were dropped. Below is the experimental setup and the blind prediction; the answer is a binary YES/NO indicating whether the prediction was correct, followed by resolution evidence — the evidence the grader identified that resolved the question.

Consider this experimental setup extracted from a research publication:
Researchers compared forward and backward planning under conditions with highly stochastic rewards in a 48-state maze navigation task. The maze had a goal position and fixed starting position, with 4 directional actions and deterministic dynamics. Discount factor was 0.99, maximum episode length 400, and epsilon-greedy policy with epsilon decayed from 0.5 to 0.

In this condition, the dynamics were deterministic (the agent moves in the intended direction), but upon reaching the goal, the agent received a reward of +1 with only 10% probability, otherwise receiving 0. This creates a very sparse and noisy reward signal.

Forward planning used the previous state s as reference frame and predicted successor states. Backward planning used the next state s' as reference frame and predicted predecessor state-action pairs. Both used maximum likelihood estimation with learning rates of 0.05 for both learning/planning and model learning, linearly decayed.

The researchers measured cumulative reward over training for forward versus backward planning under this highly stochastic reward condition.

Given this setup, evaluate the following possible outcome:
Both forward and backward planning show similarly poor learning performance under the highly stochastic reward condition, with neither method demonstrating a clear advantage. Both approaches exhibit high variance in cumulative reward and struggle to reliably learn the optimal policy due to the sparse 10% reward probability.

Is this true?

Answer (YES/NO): NO